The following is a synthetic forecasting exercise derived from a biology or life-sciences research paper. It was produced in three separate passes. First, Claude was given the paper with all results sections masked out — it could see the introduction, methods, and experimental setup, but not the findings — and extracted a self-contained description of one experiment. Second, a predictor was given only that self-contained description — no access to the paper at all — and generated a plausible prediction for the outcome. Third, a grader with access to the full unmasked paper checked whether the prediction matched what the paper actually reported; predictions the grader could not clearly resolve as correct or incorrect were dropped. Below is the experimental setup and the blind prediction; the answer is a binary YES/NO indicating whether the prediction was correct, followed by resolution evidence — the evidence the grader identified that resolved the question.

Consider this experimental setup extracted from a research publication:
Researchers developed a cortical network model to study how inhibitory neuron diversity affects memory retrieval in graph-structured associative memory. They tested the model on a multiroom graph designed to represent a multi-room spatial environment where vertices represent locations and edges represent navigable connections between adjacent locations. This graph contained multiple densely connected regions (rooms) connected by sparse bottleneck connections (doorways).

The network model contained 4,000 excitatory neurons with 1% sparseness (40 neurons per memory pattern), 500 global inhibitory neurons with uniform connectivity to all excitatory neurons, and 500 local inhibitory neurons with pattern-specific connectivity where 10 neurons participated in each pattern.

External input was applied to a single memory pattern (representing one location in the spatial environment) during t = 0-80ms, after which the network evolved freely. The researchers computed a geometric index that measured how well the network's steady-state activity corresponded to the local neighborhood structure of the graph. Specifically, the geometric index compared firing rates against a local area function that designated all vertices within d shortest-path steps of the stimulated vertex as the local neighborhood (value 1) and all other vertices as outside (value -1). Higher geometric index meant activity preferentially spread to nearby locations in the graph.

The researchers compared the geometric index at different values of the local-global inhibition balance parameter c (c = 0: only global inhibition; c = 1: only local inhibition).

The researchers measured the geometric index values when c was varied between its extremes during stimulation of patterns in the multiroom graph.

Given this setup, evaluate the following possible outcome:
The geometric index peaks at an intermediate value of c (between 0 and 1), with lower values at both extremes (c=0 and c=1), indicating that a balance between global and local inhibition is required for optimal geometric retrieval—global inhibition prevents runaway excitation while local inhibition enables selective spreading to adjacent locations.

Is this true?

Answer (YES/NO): NO